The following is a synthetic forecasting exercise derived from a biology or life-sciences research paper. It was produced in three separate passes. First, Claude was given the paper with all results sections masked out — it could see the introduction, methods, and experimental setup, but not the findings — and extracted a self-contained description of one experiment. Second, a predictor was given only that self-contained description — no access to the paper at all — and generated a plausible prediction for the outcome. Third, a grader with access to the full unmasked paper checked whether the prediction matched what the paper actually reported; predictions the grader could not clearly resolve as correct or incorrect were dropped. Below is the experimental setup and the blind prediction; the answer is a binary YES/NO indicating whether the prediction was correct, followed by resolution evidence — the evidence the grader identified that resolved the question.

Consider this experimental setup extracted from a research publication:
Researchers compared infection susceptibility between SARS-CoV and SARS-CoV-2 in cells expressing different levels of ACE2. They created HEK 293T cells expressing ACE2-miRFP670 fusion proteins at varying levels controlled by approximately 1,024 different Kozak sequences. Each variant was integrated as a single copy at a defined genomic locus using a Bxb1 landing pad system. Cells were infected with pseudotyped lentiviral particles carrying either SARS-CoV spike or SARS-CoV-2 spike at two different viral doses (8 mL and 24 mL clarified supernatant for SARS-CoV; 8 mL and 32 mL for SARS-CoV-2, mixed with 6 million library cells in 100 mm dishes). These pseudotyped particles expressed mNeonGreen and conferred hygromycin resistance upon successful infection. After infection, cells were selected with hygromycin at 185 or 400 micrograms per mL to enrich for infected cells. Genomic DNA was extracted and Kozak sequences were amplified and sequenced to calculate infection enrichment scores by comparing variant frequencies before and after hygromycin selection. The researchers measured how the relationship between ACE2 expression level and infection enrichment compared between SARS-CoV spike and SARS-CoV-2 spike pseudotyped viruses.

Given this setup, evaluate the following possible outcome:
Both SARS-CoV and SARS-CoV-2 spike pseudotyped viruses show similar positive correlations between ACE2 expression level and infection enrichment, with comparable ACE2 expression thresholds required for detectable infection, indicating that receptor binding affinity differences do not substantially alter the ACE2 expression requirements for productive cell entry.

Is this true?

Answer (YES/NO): YES